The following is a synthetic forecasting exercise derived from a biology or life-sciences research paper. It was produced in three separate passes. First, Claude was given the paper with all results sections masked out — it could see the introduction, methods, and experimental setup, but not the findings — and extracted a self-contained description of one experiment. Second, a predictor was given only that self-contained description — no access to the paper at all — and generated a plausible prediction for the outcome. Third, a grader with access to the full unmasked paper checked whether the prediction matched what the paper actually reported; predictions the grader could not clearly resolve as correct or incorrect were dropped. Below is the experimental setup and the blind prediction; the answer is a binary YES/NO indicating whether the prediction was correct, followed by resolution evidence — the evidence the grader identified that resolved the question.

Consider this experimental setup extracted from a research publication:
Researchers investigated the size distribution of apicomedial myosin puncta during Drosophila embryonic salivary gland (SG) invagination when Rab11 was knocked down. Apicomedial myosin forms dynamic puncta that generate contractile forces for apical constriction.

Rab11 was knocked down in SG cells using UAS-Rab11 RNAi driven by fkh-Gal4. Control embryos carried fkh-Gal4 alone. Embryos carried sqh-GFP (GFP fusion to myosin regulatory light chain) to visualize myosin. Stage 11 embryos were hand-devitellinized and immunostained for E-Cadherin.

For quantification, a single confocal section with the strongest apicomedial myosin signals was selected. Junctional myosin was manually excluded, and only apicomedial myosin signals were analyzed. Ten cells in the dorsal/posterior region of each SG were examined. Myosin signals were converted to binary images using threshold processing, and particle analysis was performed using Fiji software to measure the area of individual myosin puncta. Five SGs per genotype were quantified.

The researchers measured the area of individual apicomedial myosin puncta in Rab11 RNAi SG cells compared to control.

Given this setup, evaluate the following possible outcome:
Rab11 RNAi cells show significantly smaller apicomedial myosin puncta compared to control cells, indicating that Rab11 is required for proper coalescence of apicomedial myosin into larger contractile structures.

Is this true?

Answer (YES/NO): YES